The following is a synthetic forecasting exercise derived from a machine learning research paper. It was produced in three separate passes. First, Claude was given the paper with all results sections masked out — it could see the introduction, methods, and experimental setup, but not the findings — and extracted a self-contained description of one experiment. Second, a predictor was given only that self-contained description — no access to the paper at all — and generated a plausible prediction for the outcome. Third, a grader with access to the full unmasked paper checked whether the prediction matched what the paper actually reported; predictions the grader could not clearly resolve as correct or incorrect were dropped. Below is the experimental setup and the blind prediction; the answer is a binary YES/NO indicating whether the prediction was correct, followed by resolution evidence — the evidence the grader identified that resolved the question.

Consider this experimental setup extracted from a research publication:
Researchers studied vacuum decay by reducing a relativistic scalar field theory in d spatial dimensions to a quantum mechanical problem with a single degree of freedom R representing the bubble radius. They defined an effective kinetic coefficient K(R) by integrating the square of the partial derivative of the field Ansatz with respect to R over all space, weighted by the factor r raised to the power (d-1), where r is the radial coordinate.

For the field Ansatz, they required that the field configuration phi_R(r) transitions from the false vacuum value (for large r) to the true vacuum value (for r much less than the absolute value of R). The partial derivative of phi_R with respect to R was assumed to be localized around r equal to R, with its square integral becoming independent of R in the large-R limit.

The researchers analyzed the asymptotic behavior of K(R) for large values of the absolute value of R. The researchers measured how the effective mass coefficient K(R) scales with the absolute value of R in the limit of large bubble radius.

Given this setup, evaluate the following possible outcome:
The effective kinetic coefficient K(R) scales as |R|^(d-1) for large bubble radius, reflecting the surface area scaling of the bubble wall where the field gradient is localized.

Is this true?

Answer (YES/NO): YES